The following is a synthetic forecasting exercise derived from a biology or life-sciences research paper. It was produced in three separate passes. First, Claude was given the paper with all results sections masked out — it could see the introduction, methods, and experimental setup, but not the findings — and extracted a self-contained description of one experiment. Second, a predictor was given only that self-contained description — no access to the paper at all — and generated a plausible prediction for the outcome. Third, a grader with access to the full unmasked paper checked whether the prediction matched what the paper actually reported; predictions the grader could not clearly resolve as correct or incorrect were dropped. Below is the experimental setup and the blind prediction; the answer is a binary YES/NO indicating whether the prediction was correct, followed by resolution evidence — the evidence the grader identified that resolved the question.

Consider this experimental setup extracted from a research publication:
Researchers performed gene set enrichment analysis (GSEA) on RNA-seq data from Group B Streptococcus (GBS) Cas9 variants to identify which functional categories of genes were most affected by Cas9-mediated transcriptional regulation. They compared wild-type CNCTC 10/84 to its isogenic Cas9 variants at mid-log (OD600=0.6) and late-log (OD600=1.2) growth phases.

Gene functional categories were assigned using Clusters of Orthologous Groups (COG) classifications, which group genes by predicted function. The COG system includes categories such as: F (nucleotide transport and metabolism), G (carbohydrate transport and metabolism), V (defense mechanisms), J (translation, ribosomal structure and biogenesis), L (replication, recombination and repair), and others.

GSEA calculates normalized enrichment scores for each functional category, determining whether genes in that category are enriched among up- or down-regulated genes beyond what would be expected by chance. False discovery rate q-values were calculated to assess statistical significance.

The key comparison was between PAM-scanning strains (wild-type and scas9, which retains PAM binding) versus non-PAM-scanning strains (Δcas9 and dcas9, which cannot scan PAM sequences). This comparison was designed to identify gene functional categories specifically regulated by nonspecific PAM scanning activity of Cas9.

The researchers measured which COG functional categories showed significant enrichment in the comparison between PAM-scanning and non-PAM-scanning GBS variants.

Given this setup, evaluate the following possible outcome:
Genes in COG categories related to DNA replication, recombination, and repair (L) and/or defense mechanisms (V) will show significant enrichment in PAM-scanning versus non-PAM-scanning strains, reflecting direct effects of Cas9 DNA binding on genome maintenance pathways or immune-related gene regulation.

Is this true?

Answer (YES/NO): YES